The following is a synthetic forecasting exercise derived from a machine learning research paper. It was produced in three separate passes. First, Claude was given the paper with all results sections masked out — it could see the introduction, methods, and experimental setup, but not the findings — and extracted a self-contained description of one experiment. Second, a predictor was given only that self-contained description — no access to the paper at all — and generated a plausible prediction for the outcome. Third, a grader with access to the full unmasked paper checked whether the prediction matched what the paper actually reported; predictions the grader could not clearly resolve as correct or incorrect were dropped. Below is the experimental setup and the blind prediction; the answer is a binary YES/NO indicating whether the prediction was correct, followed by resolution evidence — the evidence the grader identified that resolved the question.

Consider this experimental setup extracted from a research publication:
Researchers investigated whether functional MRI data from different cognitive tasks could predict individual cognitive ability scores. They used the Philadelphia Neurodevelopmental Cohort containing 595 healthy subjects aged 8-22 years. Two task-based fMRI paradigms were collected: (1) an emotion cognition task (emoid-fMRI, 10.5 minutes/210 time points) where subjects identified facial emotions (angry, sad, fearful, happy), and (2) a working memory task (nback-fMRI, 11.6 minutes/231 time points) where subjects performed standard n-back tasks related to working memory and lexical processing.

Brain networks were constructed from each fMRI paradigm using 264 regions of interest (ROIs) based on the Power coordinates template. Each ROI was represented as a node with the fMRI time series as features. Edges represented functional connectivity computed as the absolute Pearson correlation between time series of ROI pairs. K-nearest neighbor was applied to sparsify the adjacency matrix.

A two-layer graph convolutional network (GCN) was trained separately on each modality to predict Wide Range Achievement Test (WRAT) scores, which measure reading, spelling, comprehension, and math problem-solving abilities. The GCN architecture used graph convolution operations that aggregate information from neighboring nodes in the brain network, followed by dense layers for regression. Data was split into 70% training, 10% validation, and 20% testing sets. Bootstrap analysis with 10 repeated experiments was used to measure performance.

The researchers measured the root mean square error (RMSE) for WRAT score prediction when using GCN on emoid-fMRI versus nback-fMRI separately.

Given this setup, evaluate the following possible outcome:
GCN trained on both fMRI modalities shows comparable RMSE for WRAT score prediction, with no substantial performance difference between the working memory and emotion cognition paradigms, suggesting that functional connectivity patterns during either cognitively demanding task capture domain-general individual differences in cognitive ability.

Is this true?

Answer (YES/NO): YES